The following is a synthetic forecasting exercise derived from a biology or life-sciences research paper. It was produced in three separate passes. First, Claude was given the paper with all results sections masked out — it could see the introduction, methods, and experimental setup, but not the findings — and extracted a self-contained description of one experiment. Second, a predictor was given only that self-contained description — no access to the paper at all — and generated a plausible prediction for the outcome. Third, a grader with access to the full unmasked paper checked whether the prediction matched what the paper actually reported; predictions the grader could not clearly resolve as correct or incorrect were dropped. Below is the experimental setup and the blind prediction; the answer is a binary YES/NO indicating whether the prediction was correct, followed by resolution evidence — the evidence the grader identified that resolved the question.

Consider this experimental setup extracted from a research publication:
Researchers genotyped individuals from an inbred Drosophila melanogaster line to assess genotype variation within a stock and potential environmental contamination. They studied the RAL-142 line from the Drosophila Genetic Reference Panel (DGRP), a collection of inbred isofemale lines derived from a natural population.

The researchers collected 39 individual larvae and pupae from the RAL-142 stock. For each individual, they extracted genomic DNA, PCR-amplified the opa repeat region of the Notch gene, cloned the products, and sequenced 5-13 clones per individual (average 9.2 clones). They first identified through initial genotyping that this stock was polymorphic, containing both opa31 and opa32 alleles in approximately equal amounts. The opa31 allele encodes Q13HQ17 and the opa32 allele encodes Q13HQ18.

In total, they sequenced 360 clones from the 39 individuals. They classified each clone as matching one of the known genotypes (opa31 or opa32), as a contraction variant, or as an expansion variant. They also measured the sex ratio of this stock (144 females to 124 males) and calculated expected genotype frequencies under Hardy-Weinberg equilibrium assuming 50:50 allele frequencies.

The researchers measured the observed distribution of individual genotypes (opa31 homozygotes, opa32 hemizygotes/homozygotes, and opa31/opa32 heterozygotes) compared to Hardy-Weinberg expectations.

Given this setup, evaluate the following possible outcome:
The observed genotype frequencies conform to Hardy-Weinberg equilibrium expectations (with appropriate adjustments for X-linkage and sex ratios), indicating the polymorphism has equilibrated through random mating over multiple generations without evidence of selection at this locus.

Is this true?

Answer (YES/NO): YES